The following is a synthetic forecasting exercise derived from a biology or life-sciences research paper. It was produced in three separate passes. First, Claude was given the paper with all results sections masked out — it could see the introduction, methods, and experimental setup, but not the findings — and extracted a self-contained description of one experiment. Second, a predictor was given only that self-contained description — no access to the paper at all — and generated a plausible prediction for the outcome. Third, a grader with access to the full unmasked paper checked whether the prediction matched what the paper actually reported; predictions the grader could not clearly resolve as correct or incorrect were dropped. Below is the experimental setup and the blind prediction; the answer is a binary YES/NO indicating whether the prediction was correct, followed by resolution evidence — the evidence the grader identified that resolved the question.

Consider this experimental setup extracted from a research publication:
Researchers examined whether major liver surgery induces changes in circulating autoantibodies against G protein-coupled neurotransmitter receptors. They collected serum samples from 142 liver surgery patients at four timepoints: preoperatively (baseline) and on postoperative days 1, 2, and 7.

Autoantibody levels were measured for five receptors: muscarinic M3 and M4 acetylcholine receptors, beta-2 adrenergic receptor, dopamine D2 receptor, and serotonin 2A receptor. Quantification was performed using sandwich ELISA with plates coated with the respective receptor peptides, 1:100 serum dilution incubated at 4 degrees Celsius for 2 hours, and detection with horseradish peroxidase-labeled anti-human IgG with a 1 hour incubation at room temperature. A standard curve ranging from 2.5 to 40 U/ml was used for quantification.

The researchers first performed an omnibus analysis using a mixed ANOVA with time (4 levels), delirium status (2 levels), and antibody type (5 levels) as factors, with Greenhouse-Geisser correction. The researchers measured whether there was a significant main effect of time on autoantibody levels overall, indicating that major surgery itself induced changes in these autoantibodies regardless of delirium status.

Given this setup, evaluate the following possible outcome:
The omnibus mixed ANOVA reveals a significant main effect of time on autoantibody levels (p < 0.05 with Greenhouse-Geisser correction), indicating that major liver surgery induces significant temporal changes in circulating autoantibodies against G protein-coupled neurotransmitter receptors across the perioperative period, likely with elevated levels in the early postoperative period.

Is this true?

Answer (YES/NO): NO